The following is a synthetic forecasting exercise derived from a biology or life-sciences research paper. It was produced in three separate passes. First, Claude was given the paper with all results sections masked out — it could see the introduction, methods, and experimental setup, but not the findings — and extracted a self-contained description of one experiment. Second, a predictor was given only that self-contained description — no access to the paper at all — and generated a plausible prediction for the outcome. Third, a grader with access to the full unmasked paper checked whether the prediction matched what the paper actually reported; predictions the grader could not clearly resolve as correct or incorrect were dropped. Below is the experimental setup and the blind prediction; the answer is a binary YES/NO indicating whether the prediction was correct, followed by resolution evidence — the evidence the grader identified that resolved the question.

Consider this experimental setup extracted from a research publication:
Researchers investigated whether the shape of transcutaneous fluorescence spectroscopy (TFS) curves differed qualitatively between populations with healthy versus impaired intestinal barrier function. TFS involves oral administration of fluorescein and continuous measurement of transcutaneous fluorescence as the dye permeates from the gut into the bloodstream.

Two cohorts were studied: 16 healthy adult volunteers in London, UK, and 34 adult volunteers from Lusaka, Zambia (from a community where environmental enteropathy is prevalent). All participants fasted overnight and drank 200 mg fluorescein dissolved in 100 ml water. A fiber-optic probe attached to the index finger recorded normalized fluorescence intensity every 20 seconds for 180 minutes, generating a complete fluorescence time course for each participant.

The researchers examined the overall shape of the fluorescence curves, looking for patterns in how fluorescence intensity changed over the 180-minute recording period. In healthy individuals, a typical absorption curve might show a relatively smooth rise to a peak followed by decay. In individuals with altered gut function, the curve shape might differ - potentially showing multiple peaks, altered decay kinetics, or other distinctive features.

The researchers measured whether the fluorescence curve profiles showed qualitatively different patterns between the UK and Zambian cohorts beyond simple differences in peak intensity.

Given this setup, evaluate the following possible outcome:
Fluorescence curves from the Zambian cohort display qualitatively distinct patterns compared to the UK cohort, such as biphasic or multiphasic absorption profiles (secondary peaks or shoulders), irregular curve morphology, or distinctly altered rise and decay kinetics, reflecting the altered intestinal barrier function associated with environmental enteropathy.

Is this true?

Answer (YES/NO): NO